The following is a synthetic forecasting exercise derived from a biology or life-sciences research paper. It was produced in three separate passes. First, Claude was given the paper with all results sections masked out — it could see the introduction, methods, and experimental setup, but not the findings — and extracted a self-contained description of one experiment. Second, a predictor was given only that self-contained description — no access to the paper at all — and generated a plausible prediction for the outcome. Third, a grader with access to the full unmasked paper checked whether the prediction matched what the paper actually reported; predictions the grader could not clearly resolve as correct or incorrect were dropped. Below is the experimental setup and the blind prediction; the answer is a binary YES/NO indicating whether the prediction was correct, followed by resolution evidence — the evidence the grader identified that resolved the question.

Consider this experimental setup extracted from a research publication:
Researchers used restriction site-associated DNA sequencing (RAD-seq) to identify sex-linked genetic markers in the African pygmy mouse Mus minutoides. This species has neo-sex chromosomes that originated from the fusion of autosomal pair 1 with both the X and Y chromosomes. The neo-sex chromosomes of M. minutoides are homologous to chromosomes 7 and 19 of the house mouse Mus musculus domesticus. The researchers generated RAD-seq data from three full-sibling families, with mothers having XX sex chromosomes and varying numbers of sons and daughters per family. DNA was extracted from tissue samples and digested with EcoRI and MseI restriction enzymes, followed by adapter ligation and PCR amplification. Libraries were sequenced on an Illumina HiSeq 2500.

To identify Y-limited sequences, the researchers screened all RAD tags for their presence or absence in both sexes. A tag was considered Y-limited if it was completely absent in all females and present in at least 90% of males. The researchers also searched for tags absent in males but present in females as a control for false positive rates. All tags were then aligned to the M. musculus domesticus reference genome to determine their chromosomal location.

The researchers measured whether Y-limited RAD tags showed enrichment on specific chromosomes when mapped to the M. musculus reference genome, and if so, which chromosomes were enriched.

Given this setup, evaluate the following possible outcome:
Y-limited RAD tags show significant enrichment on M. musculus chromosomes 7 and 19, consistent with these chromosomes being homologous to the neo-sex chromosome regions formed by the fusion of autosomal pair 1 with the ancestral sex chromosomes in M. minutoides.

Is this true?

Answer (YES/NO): NO